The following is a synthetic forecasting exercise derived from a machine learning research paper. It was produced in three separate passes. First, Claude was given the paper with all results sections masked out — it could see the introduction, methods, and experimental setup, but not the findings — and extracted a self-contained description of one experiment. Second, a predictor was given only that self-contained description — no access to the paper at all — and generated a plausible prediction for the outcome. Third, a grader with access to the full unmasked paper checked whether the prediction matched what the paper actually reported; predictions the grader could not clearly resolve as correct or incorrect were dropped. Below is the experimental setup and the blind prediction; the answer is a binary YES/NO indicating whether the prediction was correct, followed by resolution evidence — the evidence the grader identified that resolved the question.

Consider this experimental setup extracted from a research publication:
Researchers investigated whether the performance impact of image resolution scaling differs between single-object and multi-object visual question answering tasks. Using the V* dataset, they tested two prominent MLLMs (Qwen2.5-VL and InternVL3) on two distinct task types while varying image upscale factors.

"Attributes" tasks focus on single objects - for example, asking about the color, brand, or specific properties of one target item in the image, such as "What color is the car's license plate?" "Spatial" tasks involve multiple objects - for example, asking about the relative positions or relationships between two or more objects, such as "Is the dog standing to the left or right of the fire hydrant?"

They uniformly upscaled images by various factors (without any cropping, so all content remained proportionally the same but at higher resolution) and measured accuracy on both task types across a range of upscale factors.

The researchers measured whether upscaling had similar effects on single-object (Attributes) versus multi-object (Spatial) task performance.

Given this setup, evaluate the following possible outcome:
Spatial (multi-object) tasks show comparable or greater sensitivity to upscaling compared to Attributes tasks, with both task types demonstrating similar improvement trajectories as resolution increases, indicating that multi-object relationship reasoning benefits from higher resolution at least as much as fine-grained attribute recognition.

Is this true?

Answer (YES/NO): NO